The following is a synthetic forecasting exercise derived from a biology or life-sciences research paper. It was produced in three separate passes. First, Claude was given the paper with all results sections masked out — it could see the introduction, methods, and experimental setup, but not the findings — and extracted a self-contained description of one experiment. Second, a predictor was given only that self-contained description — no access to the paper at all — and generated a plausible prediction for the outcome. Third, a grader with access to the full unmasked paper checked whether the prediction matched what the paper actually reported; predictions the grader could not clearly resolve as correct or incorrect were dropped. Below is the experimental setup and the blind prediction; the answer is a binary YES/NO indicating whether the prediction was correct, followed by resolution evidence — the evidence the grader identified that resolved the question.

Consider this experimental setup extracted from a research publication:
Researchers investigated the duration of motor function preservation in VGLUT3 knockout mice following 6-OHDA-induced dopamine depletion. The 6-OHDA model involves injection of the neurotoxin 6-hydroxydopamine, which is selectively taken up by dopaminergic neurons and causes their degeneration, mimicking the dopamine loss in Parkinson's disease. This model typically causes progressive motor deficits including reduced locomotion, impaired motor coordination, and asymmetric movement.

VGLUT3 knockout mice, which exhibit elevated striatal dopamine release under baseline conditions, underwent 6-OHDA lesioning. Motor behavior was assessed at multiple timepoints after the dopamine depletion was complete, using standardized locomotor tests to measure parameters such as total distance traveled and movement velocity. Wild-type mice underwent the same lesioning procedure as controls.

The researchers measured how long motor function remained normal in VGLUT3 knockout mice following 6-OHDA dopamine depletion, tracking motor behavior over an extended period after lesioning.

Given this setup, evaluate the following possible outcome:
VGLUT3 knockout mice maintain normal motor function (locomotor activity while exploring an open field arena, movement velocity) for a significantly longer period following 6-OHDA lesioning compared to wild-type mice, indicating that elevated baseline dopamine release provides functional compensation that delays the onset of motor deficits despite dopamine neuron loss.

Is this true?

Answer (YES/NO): NO